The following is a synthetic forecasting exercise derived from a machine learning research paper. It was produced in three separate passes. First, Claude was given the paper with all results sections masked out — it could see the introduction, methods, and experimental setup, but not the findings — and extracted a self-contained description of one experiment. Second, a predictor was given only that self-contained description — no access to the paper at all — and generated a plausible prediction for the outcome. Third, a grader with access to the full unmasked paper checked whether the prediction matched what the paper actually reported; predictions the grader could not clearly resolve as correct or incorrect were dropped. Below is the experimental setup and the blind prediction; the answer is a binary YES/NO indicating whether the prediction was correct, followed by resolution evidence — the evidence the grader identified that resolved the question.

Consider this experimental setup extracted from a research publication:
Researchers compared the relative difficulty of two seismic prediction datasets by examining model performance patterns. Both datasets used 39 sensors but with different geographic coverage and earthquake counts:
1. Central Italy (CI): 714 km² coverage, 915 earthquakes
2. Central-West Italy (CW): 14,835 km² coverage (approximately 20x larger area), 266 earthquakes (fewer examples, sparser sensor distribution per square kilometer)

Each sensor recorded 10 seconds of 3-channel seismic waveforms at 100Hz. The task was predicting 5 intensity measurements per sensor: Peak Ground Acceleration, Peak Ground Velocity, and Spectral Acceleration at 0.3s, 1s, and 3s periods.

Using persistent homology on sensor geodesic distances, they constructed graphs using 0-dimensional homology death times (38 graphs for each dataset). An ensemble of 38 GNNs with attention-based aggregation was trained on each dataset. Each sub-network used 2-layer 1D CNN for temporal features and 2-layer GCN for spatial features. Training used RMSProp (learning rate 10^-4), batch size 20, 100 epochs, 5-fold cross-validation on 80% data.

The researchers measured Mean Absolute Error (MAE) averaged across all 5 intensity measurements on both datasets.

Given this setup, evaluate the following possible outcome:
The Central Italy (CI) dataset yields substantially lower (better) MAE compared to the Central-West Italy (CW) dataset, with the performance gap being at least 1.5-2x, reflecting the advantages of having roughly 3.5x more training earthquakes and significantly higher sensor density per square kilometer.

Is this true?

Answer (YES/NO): NO